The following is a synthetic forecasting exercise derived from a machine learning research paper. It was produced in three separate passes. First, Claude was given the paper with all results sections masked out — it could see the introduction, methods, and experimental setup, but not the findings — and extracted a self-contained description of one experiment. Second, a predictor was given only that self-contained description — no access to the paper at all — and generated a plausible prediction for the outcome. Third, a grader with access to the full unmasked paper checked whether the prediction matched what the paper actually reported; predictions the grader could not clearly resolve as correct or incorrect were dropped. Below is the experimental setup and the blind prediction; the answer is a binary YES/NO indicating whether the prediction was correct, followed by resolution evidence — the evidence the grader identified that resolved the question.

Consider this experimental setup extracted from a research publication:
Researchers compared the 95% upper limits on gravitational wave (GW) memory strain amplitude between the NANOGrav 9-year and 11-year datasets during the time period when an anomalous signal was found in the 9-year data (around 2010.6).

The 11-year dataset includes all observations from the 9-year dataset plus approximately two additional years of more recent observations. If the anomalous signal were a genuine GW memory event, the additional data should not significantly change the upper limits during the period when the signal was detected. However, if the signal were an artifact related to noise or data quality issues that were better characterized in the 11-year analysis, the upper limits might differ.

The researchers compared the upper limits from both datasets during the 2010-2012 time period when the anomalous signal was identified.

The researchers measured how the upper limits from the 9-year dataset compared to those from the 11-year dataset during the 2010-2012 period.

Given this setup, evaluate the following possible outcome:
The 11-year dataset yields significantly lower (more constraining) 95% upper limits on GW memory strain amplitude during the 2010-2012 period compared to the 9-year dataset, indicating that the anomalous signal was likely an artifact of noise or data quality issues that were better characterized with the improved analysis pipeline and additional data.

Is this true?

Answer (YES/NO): YES